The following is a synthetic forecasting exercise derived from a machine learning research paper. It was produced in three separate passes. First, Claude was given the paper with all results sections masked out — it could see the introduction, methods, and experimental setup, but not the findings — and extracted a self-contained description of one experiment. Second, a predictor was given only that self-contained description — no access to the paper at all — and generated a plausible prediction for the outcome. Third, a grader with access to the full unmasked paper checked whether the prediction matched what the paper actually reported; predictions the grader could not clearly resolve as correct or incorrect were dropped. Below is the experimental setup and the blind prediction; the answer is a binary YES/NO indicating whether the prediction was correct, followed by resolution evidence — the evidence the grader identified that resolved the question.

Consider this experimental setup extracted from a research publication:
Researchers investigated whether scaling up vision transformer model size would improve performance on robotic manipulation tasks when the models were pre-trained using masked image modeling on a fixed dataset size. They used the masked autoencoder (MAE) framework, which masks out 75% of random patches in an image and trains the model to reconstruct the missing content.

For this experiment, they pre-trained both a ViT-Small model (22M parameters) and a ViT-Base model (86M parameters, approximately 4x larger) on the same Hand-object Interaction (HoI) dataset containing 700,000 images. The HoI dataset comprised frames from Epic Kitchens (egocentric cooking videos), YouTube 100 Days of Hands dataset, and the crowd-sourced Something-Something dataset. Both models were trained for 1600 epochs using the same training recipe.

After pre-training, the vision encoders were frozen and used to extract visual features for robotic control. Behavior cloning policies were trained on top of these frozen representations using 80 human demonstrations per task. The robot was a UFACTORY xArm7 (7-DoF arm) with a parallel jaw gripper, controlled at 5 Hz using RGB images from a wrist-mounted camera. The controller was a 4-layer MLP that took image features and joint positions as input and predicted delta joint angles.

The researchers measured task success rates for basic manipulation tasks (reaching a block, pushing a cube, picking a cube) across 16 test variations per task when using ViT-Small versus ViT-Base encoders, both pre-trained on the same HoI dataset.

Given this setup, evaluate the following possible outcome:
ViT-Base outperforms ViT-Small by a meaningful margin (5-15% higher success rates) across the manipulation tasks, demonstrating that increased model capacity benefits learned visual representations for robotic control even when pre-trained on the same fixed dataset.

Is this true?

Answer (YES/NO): NO